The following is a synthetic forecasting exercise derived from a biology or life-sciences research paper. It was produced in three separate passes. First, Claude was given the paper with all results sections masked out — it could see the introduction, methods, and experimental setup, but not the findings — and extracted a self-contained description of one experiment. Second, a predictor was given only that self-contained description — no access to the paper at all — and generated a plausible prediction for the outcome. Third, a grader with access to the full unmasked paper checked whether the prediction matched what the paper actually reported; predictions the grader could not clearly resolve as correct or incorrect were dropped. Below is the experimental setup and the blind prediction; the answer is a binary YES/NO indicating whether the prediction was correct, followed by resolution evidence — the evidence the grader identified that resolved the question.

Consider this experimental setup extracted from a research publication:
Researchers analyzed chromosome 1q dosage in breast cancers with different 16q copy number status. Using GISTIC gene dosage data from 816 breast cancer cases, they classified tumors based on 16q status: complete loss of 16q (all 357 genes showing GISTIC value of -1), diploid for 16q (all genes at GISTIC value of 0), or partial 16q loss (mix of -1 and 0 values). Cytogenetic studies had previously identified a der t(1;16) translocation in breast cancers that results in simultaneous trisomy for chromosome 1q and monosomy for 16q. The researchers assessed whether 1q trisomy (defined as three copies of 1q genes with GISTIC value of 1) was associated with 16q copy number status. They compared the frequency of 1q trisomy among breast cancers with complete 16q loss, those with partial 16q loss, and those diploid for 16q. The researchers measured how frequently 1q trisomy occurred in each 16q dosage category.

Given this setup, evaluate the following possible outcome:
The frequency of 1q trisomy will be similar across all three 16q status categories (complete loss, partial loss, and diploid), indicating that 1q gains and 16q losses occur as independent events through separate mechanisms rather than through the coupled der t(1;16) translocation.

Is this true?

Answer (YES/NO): NO